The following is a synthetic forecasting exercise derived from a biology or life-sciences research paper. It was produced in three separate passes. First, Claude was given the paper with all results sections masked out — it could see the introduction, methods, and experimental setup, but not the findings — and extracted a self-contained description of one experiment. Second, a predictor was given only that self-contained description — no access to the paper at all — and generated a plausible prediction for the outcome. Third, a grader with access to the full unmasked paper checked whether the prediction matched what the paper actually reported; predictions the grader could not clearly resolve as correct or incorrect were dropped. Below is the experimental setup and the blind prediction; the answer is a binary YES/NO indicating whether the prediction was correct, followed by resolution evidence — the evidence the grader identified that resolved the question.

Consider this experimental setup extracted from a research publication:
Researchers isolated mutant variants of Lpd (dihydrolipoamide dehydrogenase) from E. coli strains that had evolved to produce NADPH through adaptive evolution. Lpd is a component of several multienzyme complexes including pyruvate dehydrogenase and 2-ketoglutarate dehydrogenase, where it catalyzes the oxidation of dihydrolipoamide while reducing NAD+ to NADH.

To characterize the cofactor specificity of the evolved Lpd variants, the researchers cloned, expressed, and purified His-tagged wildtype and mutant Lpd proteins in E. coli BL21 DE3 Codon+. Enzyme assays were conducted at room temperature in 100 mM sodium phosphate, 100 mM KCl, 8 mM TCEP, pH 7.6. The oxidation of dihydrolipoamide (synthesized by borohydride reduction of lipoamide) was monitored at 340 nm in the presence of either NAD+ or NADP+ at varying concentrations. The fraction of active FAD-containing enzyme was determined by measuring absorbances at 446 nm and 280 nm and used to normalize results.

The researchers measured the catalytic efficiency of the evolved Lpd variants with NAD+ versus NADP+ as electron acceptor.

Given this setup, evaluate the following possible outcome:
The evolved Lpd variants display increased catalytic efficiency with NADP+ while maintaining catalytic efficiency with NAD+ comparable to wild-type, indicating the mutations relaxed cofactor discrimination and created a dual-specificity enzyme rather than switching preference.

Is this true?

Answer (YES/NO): NO